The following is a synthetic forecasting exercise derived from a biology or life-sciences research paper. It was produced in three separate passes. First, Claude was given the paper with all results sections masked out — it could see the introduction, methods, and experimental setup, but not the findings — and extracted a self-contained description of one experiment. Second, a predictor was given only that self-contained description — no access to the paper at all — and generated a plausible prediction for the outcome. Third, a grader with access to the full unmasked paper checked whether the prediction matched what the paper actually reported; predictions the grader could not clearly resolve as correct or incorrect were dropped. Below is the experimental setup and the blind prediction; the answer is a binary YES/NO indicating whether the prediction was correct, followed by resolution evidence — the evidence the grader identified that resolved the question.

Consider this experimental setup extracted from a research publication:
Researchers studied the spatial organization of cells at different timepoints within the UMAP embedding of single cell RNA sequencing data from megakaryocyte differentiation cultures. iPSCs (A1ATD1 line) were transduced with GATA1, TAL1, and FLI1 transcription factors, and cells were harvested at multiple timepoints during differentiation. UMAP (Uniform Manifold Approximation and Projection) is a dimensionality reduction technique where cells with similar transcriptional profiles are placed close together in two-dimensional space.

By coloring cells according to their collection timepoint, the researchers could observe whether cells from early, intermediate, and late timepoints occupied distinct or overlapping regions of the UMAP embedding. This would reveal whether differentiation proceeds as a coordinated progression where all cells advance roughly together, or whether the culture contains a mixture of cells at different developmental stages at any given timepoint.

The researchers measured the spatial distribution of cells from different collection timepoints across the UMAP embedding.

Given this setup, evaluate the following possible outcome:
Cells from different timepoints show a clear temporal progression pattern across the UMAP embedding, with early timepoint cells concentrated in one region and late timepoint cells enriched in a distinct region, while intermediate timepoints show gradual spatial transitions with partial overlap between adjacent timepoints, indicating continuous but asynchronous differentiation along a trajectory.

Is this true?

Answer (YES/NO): YES